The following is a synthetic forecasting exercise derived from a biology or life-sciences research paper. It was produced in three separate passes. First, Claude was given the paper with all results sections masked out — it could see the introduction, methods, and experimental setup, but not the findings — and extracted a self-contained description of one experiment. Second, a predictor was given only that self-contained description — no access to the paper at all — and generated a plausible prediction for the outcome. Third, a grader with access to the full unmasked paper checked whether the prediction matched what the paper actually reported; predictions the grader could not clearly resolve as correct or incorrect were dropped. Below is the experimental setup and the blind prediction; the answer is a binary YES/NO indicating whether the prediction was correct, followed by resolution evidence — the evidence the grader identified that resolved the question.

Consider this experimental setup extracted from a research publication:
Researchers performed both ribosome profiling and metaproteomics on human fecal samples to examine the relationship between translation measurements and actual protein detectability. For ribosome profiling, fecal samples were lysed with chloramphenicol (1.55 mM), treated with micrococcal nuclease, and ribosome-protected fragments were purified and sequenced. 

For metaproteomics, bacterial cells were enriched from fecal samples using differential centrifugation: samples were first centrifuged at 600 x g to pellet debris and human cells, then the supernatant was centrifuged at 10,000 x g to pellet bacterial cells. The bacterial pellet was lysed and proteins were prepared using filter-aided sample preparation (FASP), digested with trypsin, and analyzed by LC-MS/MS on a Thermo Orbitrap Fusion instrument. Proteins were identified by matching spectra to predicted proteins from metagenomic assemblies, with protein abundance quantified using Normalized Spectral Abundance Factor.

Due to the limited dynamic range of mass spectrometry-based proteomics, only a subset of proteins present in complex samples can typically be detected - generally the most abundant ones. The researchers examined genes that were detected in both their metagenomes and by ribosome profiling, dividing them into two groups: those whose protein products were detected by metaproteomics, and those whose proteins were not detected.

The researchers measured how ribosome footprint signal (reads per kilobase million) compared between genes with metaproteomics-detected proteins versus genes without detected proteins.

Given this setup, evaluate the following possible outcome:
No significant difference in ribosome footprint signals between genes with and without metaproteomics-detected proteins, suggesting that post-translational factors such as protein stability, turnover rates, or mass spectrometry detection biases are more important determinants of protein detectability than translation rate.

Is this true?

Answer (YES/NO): NO